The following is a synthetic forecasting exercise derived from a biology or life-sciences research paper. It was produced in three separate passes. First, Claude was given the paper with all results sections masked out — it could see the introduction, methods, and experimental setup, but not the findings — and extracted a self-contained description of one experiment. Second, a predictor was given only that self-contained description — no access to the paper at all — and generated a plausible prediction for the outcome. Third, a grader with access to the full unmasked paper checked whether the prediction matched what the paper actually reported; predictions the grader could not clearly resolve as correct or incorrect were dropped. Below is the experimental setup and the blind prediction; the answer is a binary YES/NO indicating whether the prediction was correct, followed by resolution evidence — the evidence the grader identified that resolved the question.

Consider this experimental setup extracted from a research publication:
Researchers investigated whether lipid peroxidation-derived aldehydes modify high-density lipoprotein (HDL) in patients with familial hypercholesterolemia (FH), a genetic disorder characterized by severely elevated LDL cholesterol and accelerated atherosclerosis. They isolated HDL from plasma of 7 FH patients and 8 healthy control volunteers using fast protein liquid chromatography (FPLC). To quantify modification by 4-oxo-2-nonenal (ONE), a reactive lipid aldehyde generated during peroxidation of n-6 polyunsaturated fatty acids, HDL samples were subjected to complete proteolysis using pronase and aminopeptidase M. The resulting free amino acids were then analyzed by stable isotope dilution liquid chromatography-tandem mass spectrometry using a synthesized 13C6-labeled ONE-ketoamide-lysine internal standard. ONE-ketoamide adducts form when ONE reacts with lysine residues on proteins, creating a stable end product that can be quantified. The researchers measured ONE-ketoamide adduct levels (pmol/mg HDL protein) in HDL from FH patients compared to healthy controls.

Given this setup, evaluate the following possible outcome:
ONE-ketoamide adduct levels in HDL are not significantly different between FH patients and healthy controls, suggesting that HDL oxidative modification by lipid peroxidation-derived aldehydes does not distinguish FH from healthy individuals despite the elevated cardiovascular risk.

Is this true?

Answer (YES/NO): NO